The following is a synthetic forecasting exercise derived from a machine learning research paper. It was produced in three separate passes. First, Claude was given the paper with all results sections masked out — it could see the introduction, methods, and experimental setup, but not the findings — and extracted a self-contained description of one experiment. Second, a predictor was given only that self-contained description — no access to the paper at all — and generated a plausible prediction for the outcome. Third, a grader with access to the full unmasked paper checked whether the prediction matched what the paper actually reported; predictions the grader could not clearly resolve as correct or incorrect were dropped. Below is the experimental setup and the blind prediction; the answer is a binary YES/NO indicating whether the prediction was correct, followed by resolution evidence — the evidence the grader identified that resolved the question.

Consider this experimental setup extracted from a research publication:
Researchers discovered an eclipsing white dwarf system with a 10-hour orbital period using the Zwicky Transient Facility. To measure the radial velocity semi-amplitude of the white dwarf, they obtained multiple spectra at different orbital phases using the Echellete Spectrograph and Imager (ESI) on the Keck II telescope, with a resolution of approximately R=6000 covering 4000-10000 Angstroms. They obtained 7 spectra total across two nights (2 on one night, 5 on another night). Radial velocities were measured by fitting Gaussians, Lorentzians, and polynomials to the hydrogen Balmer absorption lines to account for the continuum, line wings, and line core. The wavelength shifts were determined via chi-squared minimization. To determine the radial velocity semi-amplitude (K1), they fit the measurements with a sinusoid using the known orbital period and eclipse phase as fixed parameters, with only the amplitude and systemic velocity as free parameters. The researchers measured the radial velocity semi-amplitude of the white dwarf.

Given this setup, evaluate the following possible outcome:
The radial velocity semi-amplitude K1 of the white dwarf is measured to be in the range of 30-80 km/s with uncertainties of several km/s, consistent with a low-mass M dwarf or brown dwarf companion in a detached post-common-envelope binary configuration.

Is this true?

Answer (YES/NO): NO